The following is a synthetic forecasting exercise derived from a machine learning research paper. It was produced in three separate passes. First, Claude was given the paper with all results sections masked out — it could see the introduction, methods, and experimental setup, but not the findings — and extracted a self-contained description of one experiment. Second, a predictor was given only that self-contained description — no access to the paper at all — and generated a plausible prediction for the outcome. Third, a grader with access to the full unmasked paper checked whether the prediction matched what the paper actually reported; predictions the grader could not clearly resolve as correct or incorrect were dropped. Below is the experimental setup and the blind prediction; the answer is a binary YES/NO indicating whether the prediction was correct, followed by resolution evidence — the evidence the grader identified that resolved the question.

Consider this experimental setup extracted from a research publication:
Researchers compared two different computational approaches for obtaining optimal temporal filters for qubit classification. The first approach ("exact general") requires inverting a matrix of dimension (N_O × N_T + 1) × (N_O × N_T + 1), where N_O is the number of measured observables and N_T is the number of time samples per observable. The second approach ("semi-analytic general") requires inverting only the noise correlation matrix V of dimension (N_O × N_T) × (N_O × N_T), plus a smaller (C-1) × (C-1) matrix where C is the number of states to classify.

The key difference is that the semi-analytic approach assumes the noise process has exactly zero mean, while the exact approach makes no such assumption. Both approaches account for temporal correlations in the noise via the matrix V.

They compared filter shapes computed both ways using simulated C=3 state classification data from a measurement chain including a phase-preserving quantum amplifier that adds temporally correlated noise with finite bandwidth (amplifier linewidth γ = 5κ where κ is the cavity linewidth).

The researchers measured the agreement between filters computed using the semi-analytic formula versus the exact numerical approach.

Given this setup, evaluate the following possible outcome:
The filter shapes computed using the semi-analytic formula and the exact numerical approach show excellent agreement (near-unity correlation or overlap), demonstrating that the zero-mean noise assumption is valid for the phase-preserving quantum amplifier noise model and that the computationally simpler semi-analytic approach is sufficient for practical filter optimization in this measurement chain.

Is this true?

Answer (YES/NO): NO